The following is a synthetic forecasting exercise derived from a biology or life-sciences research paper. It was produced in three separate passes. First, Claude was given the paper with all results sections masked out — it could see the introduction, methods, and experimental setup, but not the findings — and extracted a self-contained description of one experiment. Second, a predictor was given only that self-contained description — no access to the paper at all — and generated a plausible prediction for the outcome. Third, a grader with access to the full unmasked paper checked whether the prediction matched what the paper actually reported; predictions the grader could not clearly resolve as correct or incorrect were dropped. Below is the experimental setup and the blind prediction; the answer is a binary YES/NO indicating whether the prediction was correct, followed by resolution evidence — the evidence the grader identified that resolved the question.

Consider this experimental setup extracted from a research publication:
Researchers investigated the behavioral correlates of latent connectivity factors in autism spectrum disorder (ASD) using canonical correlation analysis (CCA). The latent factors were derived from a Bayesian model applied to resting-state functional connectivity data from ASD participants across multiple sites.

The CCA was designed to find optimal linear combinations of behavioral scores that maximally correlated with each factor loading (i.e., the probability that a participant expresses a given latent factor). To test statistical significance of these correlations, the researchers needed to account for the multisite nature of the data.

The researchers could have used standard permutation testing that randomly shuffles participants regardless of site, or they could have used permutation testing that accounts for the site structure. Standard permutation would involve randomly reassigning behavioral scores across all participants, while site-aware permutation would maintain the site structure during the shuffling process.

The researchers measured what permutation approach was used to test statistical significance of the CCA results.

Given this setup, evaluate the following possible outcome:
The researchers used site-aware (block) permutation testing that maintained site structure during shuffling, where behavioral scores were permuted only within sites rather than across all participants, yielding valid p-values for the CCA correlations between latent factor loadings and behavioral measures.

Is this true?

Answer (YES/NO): YES